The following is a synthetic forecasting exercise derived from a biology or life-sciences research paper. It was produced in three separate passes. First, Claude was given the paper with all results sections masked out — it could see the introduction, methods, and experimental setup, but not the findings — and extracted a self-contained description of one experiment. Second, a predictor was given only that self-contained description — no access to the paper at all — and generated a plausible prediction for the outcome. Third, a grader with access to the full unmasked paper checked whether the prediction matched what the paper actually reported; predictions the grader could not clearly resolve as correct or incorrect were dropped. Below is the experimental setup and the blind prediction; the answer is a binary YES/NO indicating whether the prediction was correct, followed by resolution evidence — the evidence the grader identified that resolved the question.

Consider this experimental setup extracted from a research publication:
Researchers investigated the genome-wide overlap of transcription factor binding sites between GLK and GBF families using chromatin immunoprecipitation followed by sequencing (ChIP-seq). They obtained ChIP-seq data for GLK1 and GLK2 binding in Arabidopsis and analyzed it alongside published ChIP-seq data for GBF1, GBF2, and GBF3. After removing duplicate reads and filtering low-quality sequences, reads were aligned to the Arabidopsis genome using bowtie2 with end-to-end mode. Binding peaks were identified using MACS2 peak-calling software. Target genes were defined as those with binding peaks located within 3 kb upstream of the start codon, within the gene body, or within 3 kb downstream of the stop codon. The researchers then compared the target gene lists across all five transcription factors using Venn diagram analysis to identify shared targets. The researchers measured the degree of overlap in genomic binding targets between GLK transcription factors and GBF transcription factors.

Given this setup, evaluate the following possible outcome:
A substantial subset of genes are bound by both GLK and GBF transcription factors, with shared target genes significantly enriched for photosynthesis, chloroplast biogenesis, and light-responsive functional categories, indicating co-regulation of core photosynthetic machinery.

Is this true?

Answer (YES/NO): NO